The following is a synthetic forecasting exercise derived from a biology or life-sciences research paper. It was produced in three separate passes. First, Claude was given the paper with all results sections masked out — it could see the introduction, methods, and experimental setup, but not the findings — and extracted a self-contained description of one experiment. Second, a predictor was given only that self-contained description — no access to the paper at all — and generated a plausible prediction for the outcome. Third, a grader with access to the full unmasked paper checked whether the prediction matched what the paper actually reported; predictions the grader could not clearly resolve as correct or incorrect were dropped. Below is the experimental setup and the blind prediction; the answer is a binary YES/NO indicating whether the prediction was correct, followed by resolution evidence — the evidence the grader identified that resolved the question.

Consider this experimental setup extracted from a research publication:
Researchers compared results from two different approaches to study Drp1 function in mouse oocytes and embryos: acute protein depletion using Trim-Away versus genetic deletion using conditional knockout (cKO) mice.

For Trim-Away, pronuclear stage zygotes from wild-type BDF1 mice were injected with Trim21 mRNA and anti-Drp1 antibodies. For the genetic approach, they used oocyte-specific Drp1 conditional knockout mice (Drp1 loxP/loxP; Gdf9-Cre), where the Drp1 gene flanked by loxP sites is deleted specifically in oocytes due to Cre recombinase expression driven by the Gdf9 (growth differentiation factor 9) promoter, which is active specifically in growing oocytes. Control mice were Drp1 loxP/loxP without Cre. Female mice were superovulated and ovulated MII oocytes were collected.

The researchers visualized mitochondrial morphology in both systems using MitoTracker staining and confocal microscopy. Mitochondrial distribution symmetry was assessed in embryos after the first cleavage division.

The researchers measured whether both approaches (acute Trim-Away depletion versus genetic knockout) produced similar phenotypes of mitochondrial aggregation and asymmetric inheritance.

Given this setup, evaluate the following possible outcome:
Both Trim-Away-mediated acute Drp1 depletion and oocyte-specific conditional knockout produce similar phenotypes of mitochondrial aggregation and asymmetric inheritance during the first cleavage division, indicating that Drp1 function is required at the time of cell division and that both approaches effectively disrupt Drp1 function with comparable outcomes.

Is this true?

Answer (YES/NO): NO